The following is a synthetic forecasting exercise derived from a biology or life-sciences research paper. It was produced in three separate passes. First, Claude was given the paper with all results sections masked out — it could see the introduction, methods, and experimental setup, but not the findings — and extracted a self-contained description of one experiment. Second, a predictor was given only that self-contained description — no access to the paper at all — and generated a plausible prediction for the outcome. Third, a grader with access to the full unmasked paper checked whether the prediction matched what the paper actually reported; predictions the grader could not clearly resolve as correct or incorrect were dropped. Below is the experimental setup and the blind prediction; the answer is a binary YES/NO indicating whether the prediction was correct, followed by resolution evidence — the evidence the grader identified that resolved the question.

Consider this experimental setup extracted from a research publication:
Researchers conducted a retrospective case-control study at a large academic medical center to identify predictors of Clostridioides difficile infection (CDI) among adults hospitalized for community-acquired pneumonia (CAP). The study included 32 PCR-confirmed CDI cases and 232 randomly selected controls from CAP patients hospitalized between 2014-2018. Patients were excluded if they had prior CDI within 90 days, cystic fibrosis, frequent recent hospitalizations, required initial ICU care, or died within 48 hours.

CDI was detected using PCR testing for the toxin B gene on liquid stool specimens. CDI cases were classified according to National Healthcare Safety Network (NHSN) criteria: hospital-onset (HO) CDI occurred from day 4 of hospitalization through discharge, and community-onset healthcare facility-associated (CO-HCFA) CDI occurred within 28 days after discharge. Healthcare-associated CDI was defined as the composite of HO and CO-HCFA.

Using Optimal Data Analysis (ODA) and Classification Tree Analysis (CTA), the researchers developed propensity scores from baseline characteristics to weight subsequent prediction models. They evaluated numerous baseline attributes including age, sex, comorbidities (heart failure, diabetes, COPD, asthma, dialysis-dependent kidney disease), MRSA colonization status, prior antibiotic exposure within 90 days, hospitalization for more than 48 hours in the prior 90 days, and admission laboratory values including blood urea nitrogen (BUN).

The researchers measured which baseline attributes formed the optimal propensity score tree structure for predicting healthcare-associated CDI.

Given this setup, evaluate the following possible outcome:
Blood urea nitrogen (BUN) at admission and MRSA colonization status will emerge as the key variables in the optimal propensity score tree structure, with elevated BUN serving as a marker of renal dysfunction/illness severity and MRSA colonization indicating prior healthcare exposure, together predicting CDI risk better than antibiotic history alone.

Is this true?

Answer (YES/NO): NO